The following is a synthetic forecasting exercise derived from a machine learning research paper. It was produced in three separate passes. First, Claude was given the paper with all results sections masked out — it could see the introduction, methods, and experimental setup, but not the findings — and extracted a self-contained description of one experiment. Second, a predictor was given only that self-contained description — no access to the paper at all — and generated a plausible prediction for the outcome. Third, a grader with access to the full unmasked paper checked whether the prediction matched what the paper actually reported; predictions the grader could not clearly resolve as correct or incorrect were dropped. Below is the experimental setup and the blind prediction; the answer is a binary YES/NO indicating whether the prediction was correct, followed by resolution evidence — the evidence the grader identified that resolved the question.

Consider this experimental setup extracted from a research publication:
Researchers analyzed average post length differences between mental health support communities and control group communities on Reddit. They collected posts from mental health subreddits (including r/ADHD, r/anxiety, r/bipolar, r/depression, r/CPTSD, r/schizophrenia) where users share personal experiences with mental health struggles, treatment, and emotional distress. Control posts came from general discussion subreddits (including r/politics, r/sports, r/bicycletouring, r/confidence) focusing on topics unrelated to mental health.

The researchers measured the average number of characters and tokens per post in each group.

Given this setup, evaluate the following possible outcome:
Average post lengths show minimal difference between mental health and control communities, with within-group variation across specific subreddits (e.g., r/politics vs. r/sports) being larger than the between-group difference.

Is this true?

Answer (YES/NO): NO